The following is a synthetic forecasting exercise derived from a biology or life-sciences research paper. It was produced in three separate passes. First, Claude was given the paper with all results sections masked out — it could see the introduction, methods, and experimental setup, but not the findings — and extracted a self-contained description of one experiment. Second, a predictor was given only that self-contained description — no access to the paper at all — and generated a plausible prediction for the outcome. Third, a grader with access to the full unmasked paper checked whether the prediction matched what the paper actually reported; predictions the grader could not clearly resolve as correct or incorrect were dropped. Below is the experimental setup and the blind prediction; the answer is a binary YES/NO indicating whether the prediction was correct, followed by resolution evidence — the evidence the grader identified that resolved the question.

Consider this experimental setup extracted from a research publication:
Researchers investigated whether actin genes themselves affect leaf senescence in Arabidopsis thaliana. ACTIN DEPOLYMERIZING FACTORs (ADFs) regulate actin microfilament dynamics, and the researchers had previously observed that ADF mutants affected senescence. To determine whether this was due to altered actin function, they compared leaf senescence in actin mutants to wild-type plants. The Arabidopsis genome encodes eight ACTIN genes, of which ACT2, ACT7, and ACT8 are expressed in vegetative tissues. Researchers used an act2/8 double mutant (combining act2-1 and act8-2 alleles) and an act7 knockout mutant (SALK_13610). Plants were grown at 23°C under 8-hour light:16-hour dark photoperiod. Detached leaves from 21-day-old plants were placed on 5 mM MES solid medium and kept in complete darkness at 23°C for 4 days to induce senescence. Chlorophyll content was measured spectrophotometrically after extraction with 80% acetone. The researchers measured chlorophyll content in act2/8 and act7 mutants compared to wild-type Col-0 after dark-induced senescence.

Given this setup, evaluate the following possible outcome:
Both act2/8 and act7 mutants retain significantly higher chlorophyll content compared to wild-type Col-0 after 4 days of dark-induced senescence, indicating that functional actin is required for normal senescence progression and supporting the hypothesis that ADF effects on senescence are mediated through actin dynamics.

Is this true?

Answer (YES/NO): NO